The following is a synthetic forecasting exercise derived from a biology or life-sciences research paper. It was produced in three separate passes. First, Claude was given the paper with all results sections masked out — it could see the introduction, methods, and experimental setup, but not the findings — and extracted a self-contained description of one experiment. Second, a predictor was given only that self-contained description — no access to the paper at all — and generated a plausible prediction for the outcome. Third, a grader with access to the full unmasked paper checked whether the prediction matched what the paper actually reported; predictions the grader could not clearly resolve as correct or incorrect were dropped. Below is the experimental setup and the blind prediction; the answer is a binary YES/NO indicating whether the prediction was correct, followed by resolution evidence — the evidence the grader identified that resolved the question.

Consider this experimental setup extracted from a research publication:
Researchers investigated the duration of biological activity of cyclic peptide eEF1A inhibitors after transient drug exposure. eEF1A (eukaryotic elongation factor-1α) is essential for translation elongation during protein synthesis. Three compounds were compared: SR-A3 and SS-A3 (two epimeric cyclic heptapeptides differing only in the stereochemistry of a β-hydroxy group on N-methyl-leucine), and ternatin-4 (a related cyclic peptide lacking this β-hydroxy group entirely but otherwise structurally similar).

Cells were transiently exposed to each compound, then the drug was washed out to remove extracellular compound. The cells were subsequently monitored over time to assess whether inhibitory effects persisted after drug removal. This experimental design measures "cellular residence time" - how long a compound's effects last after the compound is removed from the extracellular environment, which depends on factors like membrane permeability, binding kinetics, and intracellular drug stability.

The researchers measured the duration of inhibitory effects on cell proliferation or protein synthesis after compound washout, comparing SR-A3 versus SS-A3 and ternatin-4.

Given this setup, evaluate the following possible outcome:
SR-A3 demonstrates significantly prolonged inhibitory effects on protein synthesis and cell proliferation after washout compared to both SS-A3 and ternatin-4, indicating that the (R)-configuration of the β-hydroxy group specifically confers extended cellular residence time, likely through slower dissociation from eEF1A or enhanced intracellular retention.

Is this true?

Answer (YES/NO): YES